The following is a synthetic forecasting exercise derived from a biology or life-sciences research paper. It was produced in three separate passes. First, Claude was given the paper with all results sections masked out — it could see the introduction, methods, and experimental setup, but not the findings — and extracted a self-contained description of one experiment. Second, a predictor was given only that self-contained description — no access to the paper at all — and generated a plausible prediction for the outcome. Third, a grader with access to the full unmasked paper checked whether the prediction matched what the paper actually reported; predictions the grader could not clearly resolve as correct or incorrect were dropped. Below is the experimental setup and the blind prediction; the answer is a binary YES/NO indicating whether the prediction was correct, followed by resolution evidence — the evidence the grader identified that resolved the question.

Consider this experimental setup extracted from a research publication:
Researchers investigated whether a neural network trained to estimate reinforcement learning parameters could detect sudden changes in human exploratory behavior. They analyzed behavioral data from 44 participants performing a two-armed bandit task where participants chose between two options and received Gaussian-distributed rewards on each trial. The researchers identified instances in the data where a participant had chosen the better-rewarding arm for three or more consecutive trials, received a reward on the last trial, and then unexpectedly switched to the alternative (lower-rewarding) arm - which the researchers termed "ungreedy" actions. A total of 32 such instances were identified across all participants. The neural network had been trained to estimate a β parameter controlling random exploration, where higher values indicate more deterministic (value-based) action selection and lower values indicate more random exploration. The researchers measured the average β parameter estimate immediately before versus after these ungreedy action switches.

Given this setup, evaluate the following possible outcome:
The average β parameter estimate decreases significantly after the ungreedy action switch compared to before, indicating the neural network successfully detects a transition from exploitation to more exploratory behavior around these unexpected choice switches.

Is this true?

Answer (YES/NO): YES